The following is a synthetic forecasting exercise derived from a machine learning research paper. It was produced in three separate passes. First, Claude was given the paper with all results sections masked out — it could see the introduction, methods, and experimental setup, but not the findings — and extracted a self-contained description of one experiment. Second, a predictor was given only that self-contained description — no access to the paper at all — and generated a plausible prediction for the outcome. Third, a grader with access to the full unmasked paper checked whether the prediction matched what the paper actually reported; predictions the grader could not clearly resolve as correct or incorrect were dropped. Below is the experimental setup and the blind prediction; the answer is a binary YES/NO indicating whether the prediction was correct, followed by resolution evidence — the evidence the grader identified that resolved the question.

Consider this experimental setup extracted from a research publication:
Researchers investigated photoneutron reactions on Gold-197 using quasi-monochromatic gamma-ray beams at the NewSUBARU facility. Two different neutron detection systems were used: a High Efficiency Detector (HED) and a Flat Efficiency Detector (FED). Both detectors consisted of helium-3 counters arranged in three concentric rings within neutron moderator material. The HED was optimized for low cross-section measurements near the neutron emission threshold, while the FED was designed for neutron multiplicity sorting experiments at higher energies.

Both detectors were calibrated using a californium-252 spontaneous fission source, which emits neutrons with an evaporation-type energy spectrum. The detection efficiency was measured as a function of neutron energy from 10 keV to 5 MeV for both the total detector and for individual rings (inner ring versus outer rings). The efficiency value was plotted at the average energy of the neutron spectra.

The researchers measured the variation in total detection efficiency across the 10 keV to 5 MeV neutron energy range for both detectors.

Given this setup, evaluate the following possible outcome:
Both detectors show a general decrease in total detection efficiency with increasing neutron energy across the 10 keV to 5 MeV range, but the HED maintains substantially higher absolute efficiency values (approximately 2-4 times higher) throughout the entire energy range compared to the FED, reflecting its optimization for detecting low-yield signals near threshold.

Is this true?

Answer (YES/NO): NO